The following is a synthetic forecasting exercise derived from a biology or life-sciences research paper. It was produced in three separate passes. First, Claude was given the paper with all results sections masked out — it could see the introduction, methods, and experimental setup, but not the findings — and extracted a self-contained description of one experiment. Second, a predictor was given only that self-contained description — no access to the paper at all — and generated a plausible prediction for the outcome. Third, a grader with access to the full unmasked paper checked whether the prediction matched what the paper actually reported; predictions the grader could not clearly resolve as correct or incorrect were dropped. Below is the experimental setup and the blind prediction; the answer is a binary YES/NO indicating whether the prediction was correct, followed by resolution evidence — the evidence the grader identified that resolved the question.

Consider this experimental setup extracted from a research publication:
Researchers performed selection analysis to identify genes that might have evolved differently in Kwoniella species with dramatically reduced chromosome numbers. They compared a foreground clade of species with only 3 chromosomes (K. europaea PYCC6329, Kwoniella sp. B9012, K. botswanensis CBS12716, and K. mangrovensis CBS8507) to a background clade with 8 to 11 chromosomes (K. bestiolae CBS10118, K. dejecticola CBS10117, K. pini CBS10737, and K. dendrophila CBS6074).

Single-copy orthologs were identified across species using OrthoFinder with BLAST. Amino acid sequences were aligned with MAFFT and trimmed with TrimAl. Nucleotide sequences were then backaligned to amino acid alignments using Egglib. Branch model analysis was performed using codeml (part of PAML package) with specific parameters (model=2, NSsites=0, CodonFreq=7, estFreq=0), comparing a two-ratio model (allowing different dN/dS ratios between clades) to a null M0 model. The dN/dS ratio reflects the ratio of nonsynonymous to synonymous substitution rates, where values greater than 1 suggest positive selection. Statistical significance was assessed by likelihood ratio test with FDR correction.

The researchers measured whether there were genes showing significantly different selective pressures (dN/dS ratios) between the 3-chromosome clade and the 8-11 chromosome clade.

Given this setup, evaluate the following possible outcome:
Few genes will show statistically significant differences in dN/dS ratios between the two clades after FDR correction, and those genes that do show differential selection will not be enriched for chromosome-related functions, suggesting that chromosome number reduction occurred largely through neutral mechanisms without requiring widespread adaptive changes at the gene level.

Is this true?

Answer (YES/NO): NO